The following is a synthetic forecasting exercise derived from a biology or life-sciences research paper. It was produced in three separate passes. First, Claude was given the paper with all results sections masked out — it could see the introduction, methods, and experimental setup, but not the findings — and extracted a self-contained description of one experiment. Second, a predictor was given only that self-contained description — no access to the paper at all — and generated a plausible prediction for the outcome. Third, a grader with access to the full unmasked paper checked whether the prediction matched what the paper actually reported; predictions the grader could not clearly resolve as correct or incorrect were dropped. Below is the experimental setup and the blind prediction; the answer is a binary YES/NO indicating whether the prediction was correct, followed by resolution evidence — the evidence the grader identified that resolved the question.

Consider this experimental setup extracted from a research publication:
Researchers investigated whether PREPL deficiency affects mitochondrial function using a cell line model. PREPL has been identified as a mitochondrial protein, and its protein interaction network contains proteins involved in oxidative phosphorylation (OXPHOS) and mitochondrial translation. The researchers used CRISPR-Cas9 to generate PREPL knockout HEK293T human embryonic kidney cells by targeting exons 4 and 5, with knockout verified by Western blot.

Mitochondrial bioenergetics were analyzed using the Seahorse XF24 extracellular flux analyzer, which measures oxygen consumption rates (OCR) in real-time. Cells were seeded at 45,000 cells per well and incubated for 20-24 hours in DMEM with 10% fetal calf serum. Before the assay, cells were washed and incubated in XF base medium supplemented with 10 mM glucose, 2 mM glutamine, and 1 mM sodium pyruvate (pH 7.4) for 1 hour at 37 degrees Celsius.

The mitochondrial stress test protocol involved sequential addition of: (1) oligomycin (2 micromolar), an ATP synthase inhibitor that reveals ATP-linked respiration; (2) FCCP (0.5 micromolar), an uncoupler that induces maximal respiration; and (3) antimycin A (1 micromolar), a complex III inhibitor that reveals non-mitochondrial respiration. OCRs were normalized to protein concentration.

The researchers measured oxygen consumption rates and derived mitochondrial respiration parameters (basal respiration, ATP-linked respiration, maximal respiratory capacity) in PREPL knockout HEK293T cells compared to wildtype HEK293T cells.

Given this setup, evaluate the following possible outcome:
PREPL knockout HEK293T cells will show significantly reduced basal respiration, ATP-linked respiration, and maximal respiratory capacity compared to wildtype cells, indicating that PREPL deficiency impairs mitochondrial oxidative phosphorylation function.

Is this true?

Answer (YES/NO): YES